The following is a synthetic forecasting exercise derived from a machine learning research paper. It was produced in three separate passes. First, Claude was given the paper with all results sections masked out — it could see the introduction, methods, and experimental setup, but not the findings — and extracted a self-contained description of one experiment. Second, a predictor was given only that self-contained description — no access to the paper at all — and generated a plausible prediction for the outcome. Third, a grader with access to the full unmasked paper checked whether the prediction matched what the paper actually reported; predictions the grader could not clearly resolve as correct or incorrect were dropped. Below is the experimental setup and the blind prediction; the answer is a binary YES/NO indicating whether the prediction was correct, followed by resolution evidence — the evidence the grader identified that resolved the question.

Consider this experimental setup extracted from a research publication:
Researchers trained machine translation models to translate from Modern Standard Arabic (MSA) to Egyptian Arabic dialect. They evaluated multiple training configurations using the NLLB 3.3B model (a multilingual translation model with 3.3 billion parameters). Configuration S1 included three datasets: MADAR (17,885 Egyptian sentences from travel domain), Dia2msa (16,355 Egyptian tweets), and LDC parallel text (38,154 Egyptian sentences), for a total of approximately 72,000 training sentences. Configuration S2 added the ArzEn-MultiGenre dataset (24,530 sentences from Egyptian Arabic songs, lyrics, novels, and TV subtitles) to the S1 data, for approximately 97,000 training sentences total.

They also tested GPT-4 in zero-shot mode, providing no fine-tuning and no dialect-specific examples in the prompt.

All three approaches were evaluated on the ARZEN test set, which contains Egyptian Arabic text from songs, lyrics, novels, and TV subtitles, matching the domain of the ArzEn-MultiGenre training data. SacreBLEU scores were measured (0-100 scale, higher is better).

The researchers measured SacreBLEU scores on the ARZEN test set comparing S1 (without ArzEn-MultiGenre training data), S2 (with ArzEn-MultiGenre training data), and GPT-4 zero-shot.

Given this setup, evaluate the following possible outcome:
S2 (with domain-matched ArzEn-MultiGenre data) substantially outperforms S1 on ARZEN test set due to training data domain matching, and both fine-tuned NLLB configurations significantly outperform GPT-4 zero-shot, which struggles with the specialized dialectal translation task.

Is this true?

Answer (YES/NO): NO